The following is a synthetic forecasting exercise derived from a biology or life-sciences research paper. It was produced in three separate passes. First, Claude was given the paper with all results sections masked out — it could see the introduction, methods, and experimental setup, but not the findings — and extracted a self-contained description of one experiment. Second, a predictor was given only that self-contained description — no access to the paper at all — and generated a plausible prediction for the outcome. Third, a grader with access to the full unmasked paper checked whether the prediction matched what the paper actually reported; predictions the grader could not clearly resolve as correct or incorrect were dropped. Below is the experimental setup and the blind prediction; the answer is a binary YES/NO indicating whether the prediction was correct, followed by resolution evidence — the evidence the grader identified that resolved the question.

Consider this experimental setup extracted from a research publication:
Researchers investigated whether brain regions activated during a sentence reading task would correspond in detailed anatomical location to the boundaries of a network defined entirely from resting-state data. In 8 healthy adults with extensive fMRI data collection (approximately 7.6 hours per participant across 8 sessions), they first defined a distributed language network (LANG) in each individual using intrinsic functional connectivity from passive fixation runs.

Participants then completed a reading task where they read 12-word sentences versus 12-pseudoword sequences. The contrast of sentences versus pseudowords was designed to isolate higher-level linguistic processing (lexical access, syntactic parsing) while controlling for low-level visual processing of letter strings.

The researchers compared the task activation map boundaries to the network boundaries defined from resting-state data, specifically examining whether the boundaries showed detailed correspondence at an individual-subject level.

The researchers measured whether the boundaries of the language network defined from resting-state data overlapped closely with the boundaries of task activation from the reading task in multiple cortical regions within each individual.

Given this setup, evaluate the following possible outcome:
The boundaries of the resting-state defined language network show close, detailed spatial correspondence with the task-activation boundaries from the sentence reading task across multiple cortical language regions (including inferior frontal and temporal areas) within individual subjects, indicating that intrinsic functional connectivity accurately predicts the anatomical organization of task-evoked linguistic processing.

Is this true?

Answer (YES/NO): YES